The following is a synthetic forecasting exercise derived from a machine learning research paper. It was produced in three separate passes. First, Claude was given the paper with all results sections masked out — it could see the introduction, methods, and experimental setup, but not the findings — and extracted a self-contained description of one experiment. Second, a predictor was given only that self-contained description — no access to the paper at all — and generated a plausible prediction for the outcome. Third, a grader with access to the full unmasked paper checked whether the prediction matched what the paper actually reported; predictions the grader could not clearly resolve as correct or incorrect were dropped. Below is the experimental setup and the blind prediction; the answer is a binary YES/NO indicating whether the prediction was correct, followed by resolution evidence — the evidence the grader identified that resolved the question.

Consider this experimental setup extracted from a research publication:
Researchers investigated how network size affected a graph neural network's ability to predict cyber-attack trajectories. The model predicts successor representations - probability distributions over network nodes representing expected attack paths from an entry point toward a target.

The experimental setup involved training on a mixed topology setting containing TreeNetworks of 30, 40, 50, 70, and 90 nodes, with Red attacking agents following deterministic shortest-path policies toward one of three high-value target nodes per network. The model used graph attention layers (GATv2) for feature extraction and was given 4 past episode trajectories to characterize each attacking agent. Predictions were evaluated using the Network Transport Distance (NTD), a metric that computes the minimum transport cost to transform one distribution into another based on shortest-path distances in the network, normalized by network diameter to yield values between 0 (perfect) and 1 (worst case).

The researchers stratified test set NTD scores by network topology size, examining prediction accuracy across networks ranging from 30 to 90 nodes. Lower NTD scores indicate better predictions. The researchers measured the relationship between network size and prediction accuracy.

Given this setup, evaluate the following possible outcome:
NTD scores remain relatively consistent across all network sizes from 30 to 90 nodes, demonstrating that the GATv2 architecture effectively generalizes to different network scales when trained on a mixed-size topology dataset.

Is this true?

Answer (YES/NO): NO